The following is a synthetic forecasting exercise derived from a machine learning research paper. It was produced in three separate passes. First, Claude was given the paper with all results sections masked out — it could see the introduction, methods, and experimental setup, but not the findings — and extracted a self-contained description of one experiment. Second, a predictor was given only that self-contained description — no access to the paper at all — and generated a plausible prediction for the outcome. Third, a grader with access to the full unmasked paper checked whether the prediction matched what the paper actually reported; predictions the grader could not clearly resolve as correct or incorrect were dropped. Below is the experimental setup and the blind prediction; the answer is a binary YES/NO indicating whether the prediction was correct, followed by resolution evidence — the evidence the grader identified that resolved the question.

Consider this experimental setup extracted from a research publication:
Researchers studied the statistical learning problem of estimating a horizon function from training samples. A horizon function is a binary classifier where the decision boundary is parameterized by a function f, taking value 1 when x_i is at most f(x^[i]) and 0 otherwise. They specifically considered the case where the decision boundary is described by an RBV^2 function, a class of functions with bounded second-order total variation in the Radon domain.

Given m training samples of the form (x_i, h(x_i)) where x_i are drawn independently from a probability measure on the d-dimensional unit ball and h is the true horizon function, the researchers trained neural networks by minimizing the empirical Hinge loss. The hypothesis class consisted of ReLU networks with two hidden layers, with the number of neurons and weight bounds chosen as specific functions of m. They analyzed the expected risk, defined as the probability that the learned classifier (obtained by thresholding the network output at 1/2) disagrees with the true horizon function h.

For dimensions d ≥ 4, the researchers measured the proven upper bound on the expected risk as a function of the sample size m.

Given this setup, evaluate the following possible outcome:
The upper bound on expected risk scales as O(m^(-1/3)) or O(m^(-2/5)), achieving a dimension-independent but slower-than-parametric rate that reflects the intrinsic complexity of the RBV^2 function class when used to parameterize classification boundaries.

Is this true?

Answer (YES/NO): NO